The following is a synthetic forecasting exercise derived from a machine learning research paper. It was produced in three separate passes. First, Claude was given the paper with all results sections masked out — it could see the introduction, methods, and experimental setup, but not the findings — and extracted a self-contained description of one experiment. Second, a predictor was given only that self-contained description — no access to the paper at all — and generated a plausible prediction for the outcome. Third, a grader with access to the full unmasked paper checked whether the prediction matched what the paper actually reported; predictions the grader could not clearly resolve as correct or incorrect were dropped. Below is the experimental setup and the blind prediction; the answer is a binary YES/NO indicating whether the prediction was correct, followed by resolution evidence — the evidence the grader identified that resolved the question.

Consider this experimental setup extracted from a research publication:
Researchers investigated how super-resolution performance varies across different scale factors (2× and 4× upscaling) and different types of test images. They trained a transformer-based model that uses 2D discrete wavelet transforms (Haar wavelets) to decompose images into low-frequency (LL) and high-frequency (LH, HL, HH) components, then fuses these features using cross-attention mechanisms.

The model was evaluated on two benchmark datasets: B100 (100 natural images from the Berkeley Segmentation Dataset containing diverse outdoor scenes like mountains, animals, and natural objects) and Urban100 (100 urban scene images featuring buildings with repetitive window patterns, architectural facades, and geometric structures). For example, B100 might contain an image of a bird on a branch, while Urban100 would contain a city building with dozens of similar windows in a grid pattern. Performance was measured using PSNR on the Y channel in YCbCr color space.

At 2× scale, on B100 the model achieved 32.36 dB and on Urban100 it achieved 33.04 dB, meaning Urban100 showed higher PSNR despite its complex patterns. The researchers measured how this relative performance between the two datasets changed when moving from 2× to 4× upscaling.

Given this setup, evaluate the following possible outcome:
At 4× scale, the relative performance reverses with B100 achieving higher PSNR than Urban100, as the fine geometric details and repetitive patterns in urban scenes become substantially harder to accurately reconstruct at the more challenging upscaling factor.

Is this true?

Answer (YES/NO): YES